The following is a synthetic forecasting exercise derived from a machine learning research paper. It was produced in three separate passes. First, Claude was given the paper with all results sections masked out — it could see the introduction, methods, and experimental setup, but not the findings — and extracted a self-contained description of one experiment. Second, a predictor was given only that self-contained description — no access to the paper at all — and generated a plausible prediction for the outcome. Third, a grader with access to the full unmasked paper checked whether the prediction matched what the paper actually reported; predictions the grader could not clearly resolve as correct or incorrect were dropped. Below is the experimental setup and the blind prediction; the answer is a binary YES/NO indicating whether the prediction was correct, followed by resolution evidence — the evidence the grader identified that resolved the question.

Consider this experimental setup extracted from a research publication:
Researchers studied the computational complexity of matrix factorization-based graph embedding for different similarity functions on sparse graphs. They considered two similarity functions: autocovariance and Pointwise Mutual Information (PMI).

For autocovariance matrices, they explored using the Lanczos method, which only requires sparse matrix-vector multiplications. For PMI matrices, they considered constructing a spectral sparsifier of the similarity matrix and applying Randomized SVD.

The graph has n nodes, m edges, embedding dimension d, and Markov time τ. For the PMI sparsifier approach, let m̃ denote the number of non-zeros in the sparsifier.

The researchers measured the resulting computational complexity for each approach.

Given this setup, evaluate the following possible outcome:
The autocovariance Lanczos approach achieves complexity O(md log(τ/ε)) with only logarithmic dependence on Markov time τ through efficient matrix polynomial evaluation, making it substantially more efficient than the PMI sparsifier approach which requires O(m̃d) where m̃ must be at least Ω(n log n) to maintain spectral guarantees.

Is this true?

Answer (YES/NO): NO